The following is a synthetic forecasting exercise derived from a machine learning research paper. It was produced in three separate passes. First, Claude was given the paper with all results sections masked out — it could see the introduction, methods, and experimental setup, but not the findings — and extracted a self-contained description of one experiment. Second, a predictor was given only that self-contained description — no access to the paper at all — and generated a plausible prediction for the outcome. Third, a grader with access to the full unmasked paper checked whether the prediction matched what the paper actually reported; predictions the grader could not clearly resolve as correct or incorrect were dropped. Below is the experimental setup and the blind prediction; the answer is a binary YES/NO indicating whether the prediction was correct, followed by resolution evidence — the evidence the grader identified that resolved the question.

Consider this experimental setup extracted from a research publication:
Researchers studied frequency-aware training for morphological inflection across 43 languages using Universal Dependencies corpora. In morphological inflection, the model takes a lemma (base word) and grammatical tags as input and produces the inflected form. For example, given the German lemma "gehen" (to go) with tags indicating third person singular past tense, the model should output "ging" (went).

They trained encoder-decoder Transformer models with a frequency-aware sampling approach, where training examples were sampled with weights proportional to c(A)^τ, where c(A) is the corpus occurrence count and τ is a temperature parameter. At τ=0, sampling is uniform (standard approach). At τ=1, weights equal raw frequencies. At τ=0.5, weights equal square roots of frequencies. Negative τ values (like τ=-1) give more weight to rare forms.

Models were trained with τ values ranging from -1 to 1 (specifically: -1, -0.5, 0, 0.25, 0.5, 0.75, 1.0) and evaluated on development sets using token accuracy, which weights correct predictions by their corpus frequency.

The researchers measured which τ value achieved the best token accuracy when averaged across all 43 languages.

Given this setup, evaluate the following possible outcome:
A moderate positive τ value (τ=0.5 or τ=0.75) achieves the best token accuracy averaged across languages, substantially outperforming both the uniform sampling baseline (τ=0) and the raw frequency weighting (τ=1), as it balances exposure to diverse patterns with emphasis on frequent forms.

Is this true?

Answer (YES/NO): YES